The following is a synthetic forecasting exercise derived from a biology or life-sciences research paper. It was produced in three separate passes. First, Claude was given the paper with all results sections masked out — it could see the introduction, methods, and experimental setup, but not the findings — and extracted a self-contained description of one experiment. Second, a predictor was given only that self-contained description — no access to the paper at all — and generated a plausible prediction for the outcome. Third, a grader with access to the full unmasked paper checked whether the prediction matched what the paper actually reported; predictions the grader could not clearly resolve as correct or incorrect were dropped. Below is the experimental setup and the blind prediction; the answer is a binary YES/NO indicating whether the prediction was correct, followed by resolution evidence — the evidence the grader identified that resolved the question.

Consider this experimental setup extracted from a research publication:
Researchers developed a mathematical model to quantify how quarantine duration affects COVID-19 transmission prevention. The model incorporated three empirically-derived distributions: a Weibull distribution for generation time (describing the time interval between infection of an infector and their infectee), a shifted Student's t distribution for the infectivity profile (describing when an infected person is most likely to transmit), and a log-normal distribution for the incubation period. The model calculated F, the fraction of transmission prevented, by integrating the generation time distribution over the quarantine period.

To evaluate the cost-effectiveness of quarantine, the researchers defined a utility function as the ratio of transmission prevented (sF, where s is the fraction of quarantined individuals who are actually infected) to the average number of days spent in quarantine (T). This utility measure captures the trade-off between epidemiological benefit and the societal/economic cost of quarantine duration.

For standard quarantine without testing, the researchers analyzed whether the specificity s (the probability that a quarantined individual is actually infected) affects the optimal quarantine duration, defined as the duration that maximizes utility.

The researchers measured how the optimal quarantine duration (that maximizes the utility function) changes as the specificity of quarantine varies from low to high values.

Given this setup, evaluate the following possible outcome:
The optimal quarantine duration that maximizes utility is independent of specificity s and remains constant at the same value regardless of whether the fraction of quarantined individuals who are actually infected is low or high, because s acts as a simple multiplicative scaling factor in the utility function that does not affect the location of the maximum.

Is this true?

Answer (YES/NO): YES